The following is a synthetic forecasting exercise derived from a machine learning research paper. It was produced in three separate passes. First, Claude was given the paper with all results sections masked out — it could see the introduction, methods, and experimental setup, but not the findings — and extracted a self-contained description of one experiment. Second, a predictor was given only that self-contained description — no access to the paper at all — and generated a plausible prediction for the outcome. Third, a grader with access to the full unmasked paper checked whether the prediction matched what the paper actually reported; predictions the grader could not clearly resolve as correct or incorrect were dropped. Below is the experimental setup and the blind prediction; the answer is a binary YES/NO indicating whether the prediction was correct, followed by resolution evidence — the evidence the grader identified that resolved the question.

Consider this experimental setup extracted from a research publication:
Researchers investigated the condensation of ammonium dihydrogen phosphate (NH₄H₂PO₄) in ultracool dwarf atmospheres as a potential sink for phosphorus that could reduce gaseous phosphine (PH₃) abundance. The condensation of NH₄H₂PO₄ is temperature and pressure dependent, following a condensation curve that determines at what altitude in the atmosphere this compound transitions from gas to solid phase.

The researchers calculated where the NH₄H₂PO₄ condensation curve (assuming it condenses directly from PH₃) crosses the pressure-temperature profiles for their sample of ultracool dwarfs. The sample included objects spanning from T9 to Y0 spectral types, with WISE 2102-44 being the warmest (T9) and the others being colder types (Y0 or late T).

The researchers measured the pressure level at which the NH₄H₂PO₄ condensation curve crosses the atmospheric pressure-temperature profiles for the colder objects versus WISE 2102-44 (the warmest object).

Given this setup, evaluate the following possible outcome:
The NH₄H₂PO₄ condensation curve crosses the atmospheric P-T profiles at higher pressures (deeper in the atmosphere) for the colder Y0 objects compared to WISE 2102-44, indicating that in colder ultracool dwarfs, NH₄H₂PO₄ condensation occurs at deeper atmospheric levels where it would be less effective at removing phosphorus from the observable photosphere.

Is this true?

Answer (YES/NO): NO